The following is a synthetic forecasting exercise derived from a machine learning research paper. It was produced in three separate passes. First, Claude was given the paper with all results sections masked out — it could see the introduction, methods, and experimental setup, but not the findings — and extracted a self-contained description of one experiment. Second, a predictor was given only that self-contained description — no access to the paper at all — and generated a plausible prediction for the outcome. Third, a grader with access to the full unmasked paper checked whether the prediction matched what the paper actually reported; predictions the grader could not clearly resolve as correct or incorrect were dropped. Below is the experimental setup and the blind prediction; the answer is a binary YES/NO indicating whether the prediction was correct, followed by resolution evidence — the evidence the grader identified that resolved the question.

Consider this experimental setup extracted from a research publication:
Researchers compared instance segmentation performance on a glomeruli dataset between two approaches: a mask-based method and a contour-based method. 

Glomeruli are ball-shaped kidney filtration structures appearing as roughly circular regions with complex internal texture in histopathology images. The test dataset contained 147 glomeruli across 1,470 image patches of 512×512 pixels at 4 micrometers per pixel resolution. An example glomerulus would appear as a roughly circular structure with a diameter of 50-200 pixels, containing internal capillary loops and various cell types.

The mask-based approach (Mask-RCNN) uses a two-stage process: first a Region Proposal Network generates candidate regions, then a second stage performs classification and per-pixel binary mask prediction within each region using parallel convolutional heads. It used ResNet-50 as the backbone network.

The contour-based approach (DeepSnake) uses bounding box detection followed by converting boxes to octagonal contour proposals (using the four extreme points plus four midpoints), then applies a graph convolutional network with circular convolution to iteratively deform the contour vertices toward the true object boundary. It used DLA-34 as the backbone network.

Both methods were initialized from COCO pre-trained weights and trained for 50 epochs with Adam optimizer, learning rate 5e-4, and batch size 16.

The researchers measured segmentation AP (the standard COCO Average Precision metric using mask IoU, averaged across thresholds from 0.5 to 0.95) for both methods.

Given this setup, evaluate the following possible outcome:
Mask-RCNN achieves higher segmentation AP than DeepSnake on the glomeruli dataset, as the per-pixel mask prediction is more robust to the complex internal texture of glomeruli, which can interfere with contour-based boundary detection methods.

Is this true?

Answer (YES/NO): YES